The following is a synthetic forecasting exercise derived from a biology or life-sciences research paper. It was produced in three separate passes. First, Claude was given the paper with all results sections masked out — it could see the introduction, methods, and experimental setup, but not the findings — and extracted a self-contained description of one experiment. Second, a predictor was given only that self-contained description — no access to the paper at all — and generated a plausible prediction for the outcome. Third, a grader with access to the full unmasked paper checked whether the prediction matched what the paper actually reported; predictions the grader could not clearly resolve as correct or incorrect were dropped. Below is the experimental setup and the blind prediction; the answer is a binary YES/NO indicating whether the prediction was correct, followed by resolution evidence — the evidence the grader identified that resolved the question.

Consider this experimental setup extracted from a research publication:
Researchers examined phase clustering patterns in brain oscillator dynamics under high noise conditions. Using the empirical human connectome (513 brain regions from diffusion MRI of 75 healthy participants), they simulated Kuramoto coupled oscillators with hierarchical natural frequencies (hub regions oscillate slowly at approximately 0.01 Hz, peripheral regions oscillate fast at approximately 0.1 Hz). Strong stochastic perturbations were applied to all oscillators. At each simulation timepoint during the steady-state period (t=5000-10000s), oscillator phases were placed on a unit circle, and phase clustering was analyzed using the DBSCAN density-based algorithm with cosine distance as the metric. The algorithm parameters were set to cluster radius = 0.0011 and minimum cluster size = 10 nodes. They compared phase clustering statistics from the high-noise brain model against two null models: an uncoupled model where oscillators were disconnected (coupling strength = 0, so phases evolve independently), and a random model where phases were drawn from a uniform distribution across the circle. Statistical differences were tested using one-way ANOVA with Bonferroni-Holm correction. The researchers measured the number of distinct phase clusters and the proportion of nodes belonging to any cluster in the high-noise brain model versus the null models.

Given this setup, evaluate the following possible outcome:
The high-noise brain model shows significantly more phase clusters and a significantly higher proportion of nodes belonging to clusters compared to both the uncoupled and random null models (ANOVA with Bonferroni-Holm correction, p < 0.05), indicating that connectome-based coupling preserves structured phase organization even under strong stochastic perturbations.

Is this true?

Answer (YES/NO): NO